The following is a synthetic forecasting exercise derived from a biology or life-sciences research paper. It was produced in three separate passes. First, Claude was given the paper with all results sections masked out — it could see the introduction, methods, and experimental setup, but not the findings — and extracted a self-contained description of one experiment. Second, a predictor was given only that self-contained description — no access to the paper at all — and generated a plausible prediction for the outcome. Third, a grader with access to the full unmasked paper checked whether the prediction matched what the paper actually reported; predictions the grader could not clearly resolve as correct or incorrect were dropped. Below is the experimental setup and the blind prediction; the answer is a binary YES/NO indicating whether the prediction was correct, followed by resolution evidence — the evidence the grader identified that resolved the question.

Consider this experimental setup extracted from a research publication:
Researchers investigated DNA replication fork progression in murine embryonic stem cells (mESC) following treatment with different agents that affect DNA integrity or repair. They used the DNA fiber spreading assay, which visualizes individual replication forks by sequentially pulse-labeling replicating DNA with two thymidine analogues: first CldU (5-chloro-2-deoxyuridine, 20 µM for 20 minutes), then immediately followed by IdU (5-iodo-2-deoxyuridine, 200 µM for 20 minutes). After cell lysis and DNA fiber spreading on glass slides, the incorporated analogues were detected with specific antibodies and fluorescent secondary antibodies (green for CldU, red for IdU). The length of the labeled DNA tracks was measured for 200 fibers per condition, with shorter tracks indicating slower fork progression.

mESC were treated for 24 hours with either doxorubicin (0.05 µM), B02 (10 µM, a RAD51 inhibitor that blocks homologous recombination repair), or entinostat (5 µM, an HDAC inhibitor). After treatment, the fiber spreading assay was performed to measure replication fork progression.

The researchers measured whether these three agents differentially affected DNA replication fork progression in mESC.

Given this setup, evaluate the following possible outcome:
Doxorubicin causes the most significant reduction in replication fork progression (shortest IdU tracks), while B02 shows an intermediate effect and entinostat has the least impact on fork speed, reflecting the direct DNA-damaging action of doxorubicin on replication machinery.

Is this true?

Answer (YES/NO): NO